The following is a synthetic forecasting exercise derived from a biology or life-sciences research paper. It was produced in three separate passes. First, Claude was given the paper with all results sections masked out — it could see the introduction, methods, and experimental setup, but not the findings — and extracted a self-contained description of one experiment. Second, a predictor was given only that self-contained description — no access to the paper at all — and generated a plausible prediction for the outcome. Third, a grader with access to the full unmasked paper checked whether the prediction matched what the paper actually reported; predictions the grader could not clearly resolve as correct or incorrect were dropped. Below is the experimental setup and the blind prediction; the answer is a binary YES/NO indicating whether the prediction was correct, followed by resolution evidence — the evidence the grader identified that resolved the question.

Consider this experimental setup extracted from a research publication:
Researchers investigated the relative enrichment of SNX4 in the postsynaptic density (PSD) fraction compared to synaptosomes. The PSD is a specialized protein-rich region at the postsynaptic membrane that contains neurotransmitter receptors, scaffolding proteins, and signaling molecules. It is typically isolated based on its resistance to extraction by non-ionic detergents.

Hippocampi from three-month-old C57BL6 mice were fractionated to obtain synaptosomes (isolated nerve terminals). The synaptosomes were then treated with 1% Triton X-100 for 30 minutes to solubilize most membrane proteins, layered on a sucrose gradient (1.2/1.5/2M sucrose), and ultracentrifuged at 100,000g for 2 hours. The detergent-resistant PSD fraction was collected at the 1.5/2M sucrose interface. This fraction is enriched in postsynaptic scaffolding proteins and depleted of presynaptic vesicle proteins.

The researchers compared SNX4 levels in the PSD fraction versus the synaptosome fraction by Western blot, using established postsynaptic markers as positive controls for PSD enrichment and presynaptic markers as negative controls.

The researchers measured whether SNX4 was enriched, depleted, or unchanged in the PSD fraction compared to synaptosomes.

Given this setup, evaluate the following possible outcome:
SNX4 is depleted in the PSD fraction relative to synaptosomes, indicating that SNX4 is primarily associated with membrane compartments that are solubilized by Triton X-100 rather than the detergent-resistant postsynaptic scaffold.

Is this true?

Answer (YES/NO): YES